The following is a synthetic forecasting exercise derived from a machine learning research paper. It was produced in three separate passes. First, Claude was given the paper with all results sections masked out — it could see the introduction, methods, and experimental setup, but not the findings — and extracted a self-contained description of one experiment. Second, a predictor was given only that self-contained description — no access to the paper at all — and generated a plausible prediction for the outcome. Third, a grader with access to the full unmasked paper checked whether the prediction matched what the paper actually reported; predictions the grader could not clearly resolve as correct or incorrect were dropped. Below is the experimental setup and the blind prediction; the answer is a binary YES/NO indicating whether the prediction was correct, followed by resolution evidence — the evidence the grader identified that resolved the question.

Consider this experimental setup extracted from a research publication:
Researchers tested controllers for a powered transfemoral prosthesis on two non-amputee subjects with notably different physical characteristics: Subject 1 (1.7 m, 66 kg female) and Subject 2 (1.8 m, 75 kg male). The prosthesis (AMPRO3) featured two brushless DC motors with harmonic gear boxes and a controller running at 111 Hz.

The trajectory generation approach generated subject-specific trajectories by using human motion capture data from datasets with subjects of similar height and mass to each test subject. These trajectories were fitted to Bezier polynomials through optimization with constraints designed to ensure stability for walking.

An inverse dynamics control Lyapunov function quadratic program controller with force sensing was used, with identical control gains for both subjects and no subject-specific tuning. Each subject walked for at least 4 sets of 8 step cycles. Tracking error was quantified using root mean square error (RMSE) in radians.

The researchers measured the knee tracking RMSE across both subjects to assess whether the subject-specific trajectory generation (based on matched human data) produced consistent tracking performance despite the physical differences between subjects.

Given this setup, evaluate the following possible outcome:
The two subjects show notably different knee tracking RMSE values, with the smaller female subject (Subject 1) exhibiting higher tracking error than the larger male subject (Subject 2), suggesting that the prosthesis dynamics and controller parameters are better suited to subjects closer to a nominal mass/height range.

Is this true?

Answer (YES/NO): NO